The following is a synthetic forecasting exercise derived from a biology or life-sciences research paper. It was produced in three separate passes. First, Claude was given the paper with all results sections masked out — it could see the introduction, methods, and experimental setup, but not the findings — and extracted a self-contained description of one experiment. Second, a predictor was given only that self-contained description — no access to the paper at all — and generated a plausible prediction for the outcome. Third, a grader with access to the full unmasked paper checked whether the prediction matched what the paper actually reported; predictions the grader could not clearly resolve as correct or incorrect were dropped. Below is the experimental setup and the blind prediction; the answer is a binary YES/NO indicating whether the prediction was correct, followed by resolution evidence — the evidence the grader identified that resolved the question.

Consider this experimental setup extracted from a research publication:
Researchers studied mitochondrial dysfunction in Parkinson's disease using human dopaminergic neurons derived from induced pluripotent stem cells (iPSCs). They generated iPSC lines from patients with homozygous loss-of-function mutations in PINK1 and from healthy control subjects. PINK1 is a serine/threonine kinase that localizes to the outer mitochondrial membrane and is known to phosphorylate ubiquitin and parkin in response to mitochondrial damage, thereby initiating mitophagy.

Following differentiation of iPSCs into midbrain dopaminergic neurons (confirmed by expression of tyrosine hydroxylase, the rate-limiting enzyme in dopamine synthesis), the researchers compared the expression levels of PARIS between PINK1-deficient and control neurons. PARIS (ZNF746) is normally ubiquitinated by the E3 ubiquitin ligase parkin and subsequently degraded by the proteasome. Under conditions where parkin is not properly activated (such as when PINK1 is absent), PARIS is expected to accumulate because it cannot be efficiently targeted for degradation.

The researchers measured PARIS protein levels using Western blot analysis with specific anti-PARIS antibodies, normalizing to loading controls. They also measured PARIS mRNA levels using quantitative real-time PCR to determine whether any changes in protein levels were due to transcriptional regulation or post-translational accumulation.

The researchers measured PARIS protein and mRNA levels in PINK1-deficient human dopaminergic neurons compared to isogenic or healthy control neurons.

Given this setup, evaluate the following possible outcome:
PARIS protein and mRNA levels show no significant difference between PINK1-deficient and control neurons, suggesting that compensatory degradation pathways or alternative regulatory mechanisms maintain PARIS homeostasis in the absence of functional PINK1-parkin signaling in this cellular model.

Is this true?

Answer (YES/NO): NO